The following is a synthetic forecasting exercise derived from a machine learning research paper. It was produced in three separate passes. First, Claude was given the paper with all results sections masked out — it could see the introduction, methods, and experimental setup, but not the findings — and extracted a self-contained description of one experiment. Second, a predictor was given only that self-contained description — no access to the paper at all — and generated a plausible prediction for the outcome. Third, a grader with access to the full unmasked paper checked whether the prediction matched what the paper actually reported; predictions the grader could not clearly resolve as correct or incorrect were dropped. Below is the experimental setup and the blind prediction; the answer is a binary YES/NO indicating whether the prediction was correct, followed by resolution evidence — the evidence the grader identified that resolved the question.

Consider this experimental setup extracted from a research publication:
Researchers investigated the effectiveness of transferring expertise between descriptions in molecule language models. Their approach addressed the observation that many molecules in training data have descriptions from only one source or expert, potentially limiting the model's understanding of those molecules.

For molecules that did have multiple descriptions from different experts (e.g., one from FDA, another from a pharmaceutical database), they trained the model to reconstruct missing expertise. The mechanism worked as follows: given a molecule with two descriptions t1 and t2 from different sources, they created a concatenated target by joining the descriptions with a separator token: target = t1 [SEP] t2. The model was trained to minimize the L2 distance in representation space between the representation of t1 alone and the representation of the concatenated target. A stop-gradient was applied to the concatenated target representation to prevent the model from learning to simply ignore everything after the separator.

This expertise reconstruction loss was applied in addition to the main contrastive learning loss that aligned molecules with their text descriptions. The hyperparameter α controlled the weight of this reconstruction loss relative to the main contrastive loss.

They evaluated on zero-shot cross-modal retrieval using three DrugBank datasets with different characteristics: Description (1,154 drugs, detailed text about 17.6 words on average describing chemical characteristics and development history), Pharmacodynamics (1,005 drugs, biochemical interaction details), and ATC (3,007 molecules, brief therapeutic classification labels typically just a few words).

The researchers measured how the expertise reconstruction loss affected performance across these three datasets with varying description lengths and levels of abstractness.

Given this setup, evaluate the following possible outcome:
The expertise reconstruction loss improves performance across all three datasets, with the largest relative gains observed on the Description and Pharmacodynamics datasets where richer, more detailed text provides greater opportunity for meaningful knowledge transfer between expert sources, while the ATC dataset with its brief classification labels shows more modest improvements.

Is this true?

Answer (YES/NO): NO